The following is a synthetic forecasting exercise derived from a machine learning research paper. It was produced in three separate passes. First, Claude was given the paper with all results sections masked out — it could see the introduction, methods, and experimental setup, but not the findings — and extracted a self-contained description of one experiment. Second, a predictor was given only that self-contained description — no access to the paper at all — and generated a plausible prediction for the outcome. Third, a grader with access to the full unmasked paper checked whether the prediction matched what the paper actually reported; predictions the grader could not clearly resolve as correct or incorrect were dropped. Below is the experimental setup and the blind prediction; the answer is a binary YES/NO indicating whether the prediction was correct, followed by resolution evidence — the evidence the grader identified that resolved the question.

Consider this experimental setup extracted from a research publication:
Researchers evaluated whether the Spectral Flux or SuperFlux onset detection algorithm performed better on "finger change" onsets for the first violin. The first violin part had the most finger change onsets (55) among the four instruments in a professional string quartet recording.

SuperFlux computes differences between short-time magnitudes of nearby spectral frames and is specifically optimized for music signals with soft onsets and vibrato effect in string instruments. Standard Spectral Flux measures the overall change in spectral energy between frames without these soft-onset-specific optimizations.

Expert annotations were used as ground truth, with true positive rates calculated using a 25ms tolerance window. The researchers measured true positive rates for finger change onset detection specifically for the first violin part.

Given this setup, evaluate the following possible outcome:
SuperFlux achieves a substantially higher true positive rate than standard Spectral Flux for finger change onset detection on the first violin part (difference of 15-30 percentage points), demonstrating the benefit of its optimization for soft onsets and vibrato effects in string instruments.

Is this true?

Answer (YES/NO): NO